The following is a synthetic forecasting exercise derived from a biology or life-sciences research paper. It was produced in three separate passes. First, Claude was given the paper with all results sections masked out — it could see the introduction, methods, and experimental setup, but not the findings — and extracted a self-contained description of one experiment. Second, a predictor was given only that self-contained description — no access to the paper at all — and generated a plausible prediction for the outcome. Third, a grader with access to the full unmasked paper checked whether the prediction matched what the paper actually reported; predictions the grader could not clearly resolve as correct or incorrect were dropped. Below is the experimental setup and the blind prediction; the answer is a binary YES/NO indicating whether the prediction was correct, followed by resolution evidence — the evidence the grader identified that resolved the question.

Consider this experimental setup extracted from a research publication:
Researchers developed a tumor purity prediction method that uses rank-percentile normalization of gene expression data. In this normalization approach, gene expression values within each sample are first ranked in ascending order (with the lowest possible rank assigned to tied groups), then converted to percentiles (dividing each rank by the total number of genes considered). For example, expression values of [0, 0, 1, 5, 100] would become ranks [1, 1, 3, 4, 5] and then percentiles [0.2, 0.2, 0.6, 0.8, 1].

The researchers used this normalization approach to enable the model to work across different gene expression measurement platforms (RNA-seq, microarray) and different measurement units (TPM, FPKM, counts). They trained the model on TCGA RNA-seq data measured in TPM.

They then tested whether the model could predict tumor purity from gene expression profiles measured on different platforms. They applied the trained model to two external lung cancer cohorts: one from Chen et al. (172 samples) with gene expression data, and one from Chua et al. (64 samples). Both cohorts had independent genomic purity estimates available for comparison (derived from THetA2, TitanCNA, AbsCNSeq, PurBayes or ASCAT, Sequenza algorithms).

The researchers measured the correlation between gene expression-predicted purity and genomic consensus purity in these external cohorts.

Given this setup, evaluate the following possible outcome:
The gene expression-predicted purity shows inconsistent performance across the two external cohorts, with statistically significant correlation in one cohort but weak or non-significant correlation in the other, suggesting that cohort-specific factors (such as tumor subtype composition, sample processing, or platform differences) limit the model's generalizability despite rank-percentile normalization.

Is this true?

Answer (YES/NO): NO